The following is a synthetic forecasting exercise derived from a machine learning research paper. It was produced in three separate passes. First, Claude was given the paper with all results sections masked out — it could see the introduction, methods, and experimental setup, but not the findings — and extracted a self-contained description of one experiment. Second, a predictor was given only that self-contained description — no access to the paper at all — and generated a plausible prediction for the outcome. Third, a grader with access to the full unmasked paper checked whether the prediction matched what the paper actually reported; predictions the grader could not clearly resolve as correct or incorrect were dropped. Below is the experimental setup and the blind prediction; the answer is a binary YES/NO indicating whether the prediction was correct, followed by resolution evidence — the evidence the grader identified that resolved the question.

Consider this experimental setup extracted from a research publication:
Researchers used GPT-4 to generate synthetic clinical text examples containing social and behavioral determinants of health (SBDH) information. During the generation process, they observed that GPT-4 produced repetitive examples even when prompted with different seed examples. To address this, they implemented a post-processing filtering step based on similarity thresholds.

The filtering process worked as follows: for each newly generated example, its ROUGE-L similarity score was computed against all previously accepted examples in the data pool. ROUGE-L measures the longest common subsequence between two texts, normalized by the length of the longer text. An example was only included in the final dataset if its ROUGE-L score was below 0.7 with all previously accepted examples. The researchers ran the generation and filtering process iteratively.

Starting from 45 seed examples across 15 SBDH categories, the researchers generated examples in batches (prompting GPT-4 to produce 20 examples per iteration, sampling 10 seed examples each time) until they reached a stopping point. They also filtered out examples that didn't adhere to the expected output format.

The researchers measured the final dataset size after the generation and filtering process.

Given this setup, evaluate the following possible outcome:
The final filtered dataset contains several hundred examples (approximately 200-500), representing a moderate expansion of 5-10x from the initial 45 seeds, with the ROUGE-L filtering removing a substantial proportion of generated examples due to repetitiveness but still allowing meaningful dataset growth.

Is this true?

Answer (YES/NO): NO